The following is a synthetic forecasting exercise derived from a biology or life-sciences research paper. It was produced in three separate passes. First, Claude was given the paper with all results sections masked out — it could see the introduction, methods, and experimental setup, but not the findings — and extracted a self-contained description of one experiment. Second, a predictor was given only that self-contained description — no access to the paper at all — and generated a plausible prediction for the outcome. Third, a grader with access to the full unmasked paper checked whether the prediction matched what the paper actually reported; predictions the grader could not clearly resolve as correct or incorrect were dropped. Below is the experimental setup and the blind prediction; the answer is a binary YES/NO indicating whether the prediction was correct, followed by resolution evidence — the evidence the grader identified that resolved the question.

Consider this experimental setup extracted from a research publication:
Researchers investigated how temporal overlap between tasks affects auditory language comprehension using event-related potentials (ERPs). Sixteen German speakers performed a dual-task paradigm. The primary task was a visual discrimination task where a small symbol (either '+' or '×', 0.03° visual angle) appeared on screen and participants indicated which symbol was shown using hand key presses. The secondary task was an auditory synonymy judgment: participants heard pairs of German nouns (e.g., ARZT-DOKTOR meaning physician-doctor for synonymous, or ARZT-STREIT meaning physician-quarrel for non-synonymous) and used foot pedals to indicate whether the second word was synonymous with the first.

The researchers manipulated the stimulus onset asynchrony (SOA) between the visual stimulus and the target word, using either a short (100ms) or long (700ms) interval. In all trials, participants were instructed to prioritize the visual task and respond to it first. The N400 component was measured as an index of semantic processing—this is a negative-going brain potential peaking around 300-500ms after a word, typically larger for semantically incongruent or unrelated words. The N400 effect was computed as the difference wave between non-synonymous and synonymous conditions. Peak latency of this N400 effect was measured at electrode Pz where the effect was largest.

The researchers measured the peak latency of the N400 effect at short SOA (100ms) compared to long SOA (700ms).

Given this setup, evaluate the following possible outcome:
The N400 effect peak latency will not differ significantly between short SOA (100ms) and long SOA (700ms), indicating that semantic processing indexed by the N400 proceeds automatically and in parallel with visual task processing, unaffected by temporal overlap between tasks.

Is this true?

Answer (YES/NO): NO